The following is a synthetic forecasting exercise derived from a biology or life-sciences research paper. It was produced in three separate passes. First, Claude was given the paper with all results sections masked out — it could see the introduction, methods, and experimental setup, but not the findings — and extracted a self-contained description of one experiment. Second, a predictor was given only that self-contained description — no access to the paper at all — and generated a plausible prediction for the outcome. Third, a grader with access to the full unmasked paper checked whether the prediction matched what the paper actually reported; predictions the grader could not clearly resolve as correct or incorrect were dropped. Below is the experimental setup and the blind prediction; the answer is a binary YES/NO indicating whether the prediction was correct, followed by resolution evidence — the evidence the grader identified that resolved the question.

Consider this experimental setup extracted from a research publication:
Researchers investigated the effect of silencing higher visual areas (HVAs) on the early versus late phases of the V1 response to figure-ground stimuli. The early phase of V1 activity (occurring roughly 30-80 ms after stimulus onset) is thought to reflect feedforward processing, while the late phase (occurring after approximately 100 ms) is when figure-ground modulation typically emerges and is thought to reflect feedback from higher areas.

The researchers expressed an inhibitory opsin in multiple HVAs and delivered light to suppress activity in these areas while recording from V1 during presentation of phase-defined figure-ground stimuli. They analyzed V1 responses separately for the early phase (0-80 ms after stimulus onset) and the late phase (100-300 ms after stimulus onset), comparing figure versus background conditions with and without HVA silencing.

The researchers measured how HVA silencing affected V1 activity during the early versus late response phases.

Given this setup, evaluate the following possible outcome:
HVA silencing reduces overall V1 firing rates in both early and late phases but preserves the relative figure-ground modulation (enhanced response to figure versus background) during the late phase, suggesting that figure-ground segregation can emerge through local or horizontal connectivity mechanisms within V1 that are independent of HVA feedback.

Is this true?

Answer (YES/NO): NO